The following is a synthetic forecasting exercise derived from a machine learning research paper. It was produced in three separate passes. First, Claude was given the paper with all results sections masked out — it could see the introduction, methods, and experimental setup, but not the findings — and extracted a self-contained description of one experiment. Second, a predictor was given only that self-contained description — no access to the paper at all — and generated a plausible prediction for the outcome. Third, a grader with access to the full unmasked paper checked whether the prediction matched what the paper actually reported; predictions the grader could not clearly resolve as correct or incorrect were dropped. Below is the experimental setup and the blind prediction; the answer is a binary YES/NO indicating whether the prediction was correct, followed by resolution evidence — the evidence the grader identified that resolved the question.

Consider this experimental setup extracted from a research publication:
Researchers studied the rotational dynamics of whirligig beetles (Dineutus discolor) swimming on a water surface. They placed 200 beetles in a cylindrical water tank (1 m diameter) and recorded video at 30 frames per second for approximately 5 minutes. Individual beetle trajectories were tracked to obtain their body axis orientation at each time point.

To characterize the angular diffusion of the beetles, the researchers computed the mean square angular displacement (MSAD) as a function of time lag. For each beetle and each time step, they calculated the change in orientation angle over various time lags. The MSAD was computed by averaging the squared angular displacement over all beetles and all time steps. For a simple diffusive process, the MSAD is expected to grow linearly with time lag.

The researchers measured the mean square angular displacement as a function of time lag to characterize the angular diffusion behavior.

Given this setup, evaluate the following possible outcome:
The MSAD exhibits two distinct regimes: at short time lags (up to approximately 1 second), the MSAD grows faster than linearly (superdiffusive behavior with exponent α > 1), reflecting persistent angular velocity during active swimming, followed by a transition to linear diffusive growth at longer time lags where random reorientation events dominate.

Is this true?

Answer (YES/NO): NO